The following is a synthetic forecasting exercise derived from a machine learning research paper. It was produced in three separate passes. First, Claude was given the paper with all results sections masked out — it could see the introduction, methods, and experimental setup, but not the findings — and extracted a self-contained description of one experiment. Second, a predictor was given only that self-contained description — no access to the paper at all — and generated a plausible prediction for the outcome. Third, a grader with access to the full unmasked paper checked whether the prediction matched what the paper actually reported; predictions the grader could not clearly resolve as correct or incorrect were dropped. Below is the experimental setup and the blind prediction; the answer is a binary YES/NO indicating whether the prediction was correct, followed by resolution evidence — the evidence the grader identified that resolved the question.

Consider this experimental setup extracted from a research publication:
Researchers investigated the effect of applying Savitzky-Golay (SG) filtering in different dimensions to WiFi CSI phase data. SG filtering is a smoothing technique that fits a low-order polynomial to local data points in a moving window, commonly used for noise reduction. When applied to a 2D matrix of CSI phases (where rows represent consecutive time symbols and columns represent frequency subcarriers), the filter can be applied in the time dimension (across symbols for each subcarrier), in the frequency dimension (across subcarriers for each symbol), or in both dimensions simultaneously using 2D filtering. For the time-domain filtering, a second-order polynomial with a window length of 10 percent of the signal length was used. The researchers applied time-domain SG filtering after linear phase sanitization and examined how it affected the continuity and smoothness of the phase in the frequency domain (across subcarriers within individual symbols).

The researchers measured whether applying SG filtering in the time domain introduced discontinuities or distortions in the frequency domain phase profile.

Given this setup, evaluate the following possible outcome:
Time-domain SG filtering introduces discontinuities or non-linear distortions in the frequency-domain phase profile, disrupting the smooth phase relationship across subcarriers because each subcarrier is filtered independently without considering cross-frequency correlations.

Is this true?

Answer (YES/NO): YES